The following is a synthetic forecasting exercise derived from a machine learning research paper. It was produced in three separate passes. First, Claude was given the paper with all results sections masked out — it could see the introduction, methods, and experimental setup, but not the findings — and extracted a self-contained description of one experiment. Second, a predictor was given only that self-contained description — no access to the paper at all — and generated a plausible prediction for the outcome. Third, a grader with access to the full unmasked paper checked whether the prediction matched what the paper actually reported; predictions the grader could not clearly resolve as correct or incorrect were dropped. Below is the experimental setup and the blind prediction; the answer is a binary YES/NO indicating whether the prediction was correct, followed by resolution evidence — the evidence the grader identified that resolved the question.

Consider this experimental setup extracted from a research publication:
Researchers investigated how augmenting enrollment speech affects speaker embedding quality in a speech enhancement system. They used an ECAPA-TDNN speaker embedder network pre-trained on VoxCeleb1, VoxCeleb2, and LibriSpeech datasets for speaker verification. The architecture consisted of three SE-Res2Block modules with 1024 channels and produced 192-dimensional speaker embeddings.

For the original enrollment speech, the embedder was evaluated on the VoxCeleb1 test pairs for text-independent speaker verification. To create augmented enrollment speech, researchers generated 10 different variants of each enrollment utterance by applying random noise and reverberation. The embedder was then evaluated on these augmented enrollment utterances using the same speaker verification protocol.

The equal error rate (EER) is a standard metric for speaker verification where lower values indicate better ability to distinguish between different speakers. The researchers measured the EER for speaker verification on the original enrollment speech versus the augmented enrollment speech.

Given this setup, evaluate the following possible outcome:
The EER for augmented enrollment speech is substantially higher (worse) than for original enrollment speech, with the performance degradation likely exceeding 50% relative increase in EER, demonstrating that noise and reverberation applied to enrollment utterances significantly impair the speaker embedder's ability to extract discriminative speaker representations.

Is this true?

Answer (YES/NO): NO